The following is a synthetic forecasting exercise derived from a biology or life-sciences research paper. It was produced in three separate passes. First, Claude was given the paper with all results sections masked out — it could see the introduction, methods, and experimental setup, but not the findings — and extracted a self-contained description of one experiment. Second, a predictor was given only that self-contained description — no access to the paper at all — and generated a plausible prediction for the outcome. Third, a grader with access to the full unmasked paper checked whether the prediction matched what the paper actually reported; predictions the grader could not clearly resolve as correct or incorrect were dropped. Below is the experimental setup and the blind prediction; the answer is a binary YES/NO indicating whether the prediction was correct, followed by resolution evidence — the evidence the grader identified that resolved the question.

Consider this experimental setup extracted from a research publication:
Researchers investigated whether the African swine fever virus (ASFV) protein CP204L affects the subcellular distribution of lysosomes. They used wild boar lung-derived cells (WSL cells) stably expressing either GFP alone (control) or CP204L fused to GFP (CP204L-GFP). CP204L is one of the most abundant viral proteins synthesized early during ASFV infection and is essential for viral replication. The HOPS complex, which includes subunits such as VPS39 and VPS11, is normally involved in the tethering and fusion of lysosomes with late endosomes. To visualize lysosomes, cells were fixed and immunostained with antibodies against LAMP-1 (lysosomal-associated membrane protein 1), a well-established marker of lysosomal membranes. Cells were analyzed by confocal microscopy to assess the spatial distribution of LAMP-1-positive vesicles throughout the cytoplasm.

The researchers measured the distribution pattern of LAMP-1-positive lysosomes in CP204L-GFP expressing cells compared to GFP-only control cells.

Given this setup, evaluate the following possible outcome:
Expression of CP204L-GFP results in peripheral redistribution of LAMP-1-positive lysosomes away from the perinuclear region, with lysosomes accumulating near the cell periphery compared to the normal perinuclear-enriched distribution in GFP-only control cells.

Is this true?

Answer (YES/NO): NO